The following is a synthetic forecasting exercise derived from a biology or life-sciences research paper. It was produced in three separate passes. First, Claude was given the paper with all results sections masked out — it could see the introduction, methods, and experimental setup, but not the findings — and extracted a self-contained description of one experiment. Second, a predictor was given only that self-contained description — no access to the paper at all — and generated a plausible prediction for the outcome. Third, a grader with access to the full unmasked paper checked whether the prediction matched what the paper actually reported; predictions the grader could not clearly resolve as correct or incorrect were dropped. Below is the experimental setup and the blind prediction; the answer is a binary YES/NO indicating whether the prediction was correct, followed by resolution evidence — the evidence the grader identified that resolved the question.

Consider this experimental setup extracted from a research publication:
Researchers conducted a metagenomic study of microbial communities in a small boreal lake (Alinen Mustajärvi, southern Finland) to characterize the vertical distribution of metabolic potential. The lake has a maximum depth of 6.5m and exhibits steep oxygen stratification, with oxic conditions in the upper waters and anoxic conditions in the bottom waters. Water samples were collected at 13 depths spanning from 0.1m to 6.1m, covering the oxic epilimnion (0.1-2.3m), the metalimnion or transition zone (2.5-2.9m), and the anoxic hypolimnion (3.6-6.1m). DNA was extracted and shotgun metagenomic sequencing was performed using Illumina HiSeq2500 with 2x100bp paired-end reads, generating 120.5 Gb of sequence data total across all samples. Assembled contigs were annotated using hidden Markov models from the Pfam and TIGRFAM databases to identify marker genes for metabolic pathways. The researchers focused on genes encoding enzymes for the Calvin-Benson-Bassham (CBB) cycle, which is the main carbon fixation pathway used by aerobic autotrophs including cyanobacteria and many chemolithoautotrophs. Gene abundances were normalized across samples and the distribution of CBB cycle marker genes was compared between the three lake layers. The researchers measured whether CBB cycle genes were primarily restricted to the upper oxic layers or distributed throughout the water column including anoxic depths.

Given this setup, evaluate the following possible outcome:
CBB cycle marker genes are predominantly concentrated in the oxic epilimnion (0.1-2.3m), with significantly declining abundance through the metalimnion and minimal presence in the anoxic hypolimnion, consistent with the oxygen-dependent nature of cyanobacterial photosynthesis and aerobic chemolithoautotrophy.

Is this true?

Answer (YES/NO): NO